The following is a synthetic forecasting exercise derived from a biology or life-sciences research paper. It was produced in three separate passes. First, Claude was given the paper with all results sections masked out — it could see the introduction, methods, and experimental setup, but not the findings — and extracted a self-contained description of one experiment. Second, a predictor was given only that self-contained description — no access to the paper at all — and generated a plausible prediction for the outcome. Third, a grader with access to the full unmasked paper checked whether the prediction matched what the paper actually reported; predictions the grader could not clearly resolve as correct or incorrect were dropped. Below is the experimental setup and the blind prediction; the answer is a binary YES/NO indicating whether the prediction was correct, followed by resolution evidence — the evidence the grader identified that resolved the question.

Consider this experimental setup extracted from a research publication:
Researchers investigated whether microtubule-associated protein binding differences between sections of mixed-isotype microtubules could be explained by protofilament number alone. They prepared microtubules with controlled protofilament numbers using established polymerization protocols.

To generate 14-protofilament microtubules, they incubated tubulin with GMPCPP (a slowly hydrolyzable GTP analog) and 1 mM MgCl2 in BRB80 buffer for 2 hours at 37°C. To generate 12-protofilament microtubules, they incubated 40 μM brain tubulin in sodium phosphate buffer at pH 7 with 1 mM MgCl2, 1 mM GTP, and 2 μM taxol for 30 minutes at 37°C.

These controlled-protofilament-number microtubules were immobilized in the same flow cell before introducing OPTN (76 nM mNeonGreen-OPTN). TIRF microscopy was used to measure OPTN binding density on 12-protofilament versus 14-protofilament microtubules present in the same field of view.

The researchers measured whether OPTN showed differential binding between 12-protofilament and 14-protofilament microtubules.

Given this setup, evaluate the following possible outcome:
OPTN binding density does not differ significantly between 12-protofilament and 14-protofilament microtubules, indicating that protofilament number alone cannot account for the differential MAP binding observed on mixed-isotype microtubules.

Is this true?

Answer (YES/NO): NO